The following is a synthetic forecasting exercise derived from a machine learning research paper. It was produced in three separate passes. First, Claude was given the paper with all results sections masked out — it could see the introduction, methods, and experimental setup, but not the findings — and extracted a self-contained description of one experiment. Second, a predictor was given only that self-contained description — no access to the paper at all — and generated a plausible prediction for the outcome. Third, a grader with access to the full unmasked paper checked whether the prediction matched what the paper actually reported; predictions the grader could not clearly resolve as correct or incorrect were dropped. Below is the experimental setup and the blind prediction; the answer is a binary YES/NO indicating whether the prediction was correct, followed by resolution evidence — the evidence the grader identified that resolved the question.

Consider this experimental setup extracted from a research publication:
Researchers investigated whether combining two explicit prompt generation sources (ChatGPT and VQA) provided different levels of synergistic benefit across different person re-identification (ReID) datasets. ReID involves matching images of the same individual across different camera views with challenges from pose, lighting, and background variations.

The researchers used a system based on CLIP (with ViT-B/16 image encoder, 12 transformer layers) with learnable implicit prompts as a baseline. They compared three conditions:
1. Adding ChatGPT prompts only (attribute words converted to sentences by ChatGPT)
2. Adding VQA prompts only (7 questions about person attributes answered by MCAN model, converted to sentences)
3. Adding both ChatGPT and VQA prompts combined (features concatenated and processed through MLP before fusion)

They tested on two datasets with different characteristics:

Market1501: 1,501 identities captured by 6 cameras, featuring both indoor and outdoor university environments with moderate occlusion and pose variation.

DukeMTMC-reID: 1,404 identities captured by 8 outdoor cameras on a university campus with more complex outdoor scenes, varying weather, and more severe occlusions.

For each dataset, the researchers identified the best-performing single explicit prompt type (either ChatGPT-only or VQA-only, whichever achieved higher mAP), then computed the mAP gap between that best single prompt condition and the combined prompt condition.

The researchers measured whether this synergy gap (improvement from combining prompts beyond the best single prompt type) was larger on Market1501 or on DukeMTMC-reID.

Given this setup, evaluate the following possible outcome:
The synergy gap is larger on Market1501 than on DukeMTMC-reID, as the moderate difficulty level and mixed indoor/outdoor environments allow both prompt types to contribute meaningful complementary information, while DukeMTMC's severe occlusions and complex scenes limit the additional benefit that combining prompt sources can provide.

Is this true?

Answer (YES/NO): YES